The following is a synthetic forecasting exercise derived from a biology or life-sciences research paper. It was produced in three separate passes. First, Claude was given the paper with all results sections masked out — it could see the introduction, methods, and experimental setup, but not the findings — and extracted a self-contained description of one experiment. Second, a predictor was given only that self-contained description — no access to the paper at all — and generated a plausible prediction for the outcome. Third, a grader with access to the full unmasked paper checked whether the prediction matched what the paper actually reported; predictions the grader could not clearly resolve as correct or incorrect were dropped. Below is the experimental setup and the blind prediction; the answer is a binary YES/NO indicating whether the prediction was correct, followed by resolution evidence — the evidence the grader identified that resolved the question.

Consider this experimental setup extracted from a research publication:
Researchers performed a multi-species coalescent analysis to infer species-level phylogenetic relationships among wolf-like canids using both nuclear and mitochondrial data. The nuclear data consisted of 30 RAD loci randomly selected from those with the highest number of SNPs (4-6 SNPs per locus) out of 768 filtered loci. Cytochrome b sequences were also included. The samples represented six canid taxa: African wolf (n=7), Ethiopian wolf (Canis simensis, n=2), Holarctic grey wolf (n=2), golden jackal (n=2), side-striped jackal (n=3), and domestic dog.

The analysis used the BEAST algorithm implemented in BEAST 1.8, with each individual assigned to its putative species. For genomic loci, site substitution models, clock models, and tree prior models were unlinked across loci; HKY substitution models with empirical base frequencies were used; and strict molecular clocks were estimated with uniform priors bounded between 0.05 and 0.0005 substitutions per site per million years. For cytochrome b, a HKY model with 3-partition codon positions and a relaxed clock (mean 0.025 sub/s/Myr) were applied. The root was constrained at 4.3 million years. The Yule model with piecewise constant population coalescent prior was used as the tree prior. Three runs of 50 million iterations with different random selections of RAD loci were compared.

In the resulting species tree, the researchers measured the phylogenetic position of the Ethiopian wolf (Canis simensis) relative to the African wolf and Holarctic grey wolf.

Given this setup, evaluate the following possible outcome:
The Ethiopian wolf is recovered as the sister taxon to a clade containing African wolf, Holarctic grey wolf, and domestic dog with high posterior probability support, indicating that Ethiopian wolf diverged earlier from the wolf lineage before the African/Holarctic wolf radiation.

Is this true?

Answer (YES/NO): NO